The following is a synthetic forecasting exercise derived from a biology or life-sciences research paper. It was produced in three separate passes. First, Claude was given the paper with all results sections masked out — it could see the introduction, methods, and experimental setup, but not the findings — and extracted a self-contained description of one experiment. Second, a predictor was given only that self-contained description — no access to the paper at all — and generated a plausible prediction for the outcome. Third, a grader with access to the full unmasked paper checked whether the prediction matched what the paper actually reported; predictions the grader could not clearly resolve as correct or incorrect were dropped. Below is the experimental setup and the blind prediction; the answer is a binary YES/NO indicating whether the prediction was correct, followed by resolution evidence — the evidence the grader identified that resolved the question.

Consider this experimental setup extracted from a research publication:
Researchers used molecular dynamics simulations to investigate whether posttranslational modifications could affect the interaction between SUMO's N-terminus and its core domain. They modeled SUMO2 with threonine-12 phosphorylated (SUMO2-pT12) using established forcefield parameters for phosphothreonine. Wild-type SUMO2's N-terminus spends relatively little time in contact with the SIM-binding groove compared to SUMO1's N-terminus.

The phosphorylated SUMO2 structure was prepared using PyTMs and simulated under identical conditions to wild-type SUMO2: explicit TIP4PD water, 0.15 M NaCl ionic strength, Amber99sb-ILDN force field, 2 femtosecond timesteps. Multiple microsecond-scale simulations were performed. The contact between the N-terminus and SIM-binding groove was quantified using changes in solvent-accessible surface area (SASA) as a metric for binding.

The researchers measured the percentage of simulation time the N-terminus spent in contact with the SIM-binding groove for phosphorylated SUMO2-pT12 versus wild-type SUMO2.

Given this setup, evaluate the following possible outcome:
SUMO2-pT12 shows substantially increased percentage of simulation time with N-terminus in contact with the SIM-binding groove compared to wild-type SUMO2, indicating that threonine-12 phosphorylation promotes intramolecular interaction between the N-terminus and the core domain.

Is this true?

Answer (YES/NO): YES